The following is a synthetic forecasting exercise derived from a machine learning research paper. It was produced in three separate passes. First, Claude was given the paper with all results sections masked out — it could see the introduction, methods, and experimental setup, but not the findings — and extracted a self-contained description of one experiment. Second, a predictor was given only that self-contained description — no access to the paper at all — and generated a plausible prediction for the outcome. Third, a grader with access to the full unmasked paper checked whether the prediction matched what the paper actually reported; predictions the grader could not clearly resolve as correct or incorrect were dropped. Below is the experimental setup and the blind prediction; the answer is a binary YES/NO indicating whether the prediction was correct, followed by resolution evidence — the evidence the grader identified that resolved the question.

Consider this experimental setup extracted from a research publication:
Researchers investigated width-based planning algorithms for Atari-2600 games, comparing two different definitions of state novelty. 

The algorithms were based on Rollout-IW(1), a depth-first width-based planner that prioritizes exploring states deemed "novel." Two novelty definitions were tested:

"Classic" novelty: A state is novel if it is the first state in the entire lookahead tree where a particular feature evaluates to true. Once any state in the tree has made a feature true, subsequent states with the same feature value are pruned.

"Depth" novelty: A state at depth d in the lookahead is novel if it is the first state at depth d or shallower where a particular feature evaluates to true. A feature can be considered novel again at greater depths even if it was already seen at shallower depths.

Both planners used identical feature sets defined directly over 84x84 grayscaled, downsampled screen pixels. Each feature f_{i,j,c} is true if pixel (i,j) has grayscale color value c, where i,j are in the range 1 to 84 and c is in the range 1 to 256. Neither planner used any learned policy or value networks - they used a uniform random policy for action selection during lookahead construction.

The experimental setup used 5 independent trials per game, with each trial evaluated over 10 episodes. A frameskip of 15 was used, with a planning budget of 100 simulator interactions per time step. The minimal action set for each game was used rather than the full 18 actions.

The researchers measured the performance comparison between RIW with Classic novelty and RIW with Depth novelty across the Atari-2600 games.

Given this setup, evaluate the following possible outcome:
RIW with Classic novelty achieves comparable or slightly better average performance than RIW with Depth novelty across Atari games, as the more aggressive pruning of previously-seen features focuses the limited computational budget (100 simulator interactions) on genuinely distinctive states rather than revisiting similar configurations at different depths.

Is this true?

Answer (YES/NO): NO